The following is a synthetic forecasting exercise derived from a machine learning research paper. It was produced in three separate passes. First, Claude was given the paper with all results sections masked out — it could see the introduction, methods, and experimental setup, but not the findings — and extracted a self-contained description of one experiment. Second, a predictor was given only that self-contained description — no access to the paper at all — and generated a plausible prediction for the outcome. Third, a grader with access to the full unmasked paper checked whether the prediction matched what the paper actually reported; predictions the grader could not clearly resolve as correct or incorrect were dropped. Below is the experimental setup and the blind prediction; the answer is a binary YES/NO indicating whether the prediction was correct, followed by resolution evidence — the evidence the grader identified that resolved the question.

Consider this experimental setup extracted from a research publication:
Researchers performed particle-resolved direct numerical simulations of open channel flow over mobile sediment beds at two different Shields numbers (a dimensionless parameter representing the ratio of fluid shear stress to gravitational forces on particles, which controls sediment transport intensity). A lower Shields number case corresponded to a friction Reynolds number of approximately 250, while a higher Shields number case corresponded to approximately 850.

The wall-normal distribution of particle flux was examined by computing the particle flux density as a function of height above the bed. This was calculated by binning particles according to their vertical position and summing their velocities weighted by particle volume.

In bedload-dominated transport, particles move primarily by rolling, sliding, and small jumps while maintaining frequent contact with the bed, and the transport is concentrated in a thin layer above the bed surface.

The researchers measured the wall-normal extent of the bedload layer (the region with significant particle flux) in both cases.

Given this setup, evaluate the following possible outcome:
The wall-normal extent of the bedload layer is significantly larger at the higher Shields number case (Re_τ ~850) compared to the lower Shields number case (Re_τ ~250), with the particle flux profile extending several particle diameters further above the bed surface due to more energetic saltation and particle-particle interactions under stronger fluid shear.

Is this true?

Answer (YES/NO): NO